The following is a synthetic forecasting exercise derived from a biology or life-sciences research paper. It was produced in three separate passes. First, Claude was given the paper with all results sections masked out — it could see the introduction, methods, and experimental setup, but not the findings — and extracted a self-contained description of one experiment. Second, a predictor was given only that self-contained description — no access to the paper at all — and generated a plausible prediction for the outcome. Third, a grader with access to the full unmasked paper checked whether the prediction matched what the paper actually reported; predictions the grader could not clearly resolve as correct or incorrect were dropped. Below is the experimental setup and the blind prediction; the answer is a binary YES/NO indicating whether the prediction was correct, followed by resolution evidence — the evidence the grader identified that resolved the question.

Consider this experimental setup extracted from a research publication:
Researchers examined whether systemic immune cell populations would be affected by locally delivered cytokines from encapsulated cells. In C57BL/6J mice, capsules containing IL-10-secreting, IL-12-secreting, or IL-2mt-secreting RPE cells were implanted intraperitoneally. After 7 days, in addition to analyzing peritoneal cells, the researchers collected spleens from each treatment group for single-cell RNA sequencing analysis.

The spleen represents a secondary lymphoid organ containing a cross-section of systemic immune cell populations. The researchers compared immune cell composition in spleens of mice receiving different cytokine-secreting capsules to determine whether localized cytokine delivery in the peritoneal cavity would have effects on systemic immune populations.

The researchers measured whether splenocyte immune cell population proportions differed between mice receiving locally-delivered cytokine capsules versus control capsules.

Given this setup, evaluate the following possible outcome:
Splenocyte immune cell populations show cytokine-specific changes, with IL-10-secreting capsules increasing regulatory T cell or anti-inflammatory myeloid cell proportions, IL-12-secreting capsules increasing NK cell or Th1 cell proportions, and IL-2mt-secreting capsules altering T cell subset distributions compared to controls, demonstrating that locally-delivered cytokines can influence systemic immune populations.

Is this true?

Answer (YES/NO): NO